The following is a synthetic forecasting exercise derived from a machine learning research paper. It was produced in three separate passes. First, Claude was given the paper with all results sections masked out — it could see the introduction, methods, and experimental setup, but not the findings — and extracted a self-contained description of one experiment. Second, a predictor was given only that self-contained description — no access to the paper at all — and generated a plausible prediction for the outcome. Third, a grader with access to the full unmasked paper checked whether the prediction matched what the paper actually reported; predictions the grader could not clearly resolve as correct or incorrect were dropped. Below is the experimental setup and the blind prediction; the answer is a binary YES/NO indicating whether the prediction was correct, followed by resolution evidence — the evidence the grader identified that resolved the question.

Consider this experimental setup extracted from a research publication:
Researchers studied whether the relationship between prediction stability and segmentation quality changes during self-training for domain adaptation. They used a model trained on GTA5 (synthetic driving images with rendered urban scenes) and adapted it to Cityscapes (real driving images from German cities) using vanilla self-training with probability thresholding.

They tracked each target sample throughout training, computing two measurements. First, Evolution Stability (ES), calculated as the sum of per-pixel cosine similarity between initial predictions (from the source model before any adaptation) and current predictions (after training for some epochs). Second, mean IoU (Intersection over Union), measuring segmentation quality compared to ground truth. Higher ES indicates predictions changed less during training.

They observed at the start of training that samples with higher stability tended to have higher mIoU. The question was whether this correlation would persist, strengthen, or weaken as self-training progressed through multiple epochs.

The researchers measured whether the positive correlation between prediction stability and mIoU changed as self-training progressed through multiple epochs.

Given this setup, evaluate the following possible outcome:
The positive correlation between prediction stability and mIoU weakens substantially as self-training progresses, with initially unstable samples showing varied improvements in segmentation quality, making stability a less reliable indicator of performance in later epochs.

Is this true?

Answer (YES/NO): NO